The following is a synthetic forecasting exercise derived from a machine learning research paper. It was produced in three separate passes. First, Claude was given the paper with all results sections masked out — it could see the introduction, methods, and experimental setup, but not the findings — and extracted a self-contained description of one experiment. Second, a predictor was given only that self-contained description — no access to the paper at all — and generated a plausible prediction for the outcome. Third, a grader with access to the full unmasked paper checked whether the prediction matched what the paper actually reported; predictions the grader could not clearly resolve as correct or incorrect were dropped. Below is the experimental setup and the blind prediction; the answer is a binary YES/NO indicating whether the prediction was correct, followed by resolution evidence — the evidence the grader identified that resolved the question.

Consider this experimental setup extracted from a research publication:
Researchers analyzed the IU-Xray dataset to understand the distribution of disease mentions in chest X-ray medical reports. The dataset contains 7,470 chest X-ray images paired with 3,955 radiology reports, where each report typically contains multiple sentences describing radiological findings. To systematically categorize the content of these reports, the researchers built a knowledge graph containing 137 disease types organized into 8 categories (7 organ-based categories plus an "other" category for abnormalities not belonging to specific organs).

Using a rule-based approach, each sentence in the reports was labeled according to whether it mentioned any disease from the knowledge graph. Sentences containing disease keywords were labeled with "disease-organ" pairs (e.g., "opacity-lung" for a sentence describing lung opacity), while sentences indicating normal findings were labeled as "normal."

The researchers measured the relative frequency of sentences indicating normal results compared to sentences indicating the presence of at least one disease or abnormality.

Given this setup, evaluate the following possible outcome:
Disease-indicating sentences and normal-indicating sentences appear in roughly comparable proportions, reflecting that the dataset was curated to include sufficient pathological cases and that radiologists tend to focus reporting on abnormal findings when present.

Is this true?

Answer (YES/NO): NO